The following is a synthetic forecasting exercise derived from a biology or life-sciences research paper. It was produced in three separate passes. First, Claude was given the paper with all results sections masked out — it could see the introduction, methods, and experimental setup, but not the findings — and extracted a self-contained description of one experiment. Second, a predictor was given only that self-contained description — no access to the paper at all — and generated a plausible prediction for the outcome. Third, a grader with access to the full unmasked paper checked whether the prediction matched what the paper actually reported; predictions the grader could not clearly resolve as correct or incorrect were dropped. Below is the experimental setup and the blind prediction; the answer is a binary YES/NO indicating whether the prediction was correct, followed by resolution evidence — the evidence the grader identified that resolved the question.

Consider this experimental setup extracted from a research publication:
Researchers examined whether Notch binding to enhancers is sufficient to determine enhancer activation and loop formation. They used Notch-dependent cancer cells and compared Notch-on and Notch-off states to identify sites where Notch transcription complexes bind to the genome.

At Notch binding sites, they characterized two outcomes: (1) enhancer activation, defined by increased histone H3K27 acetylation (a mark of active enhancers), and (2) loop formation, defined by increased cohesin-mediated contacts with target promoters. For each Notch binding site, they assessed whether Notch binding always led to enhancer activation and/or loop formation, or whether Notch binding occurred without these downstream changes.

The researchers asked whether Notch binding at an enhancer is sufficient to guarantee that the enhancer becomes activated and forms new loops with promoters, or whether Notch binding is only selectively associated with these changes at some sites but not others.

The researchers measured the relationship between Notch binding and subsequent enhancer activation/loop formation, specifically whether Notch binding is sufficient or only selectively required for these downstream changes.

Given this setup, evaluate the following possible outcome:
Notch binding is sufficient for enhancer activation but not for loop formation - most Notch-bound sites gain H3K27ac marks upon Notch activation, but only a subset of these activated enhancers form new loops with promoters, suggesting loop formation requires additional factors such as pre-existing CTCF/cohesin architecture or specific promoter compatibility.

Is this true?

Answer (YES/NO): NO